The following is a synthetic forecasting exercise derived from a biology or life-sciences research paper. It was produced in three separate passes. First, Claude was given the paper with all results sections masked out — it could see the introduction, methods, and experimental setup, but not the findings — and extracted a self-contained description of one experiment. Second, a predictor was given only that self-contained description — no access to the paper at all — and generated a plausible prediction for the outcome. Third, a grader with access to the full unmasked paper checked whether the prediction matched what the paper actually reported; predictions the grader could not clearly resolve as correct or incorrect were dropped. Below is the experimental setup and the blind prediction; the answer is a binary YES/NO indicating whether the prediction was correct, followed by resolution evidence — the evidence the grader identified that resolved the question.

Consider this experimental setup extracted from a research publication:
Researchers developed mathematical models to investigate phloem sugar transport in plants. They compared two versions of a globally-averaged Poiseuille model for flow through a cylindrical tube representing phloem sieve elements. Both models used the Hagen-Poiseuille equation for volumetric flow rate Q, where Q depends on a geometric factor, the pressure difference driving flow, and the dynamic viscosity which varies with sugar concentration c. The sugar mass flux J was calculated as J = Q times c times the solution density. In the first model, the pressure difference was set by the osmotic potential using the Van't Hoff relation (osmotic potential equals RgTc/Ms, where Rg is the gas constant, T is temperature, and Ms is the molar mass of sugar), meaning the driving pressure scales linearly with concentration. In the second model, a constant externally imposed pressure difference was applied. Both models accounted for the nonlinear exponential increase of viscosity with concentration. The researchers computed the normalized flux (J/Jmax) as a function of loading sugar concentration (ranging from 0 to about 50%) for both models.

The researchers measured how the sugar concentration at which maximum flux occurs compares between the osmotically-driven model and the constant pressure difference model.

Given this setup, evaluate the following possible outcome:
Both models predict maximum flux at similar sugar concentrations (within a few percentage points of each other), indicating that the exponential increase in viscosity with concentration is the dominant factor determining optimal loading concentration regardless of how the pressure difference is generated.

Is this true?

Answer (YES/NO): NO